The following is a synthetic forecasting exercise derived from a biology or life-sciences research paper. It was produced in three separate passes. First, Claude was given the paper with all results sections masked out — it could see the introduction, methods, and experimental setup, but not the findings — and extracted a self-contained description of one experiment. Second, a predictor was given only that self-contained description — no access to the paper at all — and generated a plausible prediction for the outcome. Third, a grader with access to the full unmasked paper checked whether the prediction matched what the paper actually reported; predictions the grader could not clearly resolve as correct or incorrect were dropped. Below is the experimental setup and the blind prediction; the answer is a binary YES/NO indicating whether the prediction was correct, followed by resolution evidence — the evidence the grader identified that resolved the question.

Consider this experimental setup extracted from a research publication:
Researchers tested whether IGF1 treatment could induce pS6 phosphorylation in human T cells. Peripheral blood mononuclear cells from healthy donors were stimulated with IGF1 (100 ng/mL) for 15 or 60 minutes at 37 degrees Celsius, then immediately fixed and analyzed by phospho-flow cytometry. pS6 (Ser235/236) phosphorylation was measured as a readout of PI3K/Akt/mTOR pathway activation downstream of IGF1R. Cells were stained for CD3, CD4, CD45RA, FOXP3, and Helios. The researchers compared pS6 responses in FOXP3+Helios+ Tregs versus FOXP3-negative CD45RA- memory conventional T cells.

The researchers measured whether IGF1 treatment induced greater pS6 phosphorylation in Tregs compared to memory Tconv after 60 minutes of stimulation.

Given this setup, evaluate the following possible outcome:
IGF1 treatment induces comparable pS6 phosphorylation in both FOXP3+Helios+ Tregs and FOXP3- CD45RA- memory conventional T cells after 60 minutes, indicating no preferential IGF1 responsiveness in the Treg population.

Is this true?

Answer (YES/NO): NO